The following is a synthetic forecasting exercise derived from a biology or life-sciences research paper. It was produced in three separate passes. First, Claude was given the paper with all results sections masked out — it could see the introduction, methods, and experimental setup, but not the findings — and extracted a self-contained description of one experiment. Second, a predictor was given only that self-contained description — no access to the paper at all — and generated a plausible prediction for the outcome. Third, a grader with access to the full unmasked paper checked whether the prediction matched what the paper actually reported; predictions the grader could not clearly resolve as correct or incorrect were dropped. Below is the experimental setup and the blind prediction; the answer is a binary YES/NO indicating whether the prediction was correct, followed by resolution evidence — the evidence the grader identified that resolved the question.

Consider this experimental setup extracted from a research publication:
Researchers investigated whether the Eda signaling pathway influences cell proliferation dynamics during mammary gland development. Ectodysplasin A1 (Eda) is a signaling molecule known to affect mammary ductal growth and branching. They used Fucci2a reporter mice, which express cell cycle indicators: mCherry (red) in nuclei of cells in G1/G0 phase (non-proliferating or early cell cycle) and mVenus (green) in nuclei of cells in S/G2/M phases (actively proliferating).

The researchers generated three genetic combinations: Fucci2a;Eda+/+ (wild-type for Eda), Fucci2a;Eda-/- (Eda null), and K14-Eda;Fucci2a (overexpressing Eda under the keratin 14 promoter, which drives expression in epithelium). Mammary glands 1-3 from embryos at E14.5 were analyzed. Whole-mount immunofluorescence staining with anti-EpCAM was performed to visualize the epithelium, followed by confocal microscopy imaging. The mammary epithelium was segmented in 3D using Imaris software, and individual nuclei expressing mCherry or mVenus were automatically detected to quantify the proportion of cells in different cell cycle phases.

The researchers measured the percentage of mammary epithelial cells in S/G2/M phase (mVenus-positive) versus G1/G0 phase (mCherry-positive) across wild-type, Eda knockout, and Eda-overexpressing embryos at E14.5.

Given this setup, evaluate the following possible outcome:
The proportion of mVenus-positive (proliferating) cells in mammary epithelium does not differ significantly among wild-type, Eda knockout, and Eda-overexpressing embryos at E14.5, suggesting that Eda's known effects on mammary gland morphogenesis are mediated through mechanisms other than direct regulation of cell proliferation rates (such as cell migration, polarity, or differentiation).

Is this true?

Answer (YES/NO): NO